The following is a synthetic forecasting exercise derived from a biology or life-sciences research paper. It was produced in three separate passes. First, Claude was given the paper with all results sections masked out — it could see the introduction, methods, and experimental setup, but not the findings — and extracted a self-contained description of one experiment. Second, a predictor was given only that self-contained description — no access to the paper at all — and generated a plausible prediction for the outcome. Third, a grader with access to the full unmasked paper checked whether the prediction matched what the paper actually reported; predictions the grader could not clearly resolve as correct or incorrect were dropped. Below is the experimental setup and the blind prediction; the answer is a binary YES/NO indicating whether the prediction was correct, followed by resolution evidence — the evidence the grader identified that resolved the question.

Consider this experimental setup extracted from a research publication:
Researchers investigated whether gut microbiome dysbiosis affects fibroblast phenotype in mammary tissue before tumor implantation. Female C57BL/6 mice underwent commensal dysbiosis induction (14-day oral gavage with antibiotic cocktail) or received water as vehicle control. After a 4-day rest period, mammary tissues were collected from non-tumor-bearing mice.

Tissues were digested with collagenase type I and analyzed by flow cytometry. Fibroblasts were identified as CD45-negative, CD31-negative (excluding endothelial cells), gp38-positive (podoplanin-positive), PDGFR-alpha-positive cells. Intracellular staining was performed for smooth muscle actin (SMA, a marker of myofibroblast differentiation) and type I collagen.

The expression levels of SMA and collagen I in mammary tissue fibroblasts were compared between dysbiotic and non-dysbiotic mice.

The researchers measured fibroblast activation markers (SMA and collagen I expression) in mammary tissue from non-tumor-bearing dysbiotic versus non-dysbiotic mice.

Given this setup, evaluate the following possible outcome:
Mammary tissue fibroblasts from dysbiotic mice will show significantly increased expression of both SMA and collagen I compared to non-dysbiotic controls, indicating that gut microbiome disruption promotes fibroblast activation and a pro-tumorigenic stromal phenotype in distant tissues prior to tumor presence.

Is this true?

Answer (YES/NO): YES